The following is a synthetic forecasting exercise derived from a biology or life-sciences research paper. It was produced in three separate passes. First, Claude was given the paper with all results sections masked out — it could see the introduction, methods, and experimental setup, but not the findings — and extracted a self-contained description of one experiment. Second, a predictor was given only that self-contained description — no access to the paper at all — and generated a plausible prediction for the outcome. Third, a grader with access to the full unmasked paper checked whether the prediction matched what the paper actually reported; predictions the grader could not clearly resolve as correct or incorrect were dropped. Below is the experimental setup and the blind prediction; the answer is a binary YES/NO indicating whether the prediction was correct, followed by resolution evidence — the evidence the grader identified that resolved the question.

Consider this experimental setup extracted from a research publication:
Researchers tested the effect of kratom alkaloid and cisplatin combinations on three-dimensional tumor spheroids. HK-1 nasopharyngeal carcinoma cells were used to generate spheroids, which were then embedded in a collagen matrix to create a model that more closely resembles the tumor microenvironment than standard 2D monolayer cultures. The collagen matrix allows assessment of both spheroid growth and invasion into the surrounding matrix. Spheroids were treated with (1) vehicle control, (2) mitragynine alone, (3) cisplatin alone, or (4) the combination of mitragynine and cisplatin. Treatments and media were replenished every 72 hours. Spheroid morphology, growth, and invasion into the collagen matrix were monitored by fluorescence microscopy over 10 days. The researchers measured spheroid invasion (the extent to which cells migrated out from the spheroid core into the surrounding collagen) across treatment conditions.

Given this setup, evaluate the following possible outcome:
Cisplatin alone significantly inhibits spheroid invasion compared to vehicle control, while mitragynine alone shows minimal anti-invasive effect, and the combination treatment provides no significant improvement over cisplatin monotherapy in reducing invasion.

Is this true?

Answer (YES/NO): NO